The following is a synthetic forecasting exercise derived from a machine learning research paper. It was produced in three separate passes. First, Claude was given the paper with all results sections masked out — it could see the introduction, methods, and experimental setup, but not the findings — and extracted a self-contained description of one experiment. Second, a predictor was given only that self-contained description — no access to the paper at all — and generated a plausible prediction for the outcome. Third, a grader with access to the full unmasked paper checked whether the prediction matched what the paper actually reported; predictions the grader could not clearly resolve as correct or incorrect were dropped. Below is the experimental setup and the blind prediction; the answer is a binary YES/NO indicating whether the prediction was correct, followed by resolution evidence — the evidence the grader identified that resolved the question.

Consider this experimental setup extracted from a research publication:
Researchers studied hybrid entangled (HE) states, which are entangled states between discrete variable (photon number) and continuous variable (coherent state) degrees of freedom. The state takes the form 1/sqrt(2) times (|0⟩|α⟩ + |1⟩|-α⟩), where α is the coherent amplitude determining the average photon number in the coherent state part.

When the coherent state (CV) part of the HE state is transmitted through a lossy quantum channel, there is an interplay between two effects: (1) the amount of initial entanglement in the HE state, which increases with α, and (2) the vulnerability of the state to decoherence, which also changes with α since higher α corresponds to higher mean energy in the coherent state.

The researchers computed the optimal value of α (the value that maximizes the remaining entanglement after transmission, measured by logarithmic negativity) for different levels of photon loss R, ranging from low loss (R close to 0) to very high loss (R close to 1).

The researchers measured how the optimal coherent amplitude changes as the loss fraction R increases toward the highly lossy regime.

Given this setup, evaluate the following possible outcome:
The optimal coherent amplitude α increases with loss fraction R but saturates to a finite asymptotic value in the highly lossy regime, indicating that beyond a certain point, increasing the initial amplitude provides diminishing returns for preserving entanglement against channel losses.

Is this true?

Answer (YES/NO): NO